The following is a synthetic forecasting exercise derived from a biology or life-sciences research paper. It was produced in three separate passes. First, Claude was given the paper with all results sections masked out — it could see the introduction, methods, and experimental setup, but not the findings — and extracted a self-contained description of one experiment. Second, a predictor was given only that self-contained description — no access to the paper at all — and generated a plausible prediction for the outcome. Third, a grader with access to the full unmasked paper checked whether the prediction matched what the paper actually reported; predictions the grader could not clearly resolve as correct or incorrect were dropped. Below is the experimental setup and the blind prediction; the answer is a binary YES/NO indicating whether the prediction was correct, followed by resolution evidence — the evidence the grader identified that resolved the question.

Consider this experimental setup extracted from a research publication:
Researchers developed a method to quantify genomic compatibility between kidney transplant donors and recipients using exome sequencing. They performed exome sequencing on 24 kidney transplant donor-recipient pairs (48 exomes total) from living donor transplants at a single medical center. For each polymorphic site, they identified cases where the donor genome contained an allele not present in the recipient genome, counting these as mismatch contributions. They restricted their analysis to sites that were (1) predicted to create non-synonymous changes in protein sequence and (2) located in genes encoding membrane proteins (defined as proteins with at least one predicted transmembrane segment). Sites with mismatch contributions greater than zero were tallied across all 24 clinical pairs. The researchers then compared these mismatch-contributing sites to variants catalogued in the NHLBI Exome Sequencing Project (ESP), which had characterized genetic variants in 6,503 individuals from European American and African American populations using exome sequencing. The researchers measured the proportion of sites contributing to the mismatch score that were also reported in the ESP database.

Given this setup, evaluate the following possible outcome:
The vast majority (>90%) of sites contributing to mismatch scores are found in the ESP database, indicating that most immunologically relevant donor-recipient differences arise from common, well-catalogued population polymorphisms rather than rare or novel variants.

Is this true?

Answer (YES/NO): NO